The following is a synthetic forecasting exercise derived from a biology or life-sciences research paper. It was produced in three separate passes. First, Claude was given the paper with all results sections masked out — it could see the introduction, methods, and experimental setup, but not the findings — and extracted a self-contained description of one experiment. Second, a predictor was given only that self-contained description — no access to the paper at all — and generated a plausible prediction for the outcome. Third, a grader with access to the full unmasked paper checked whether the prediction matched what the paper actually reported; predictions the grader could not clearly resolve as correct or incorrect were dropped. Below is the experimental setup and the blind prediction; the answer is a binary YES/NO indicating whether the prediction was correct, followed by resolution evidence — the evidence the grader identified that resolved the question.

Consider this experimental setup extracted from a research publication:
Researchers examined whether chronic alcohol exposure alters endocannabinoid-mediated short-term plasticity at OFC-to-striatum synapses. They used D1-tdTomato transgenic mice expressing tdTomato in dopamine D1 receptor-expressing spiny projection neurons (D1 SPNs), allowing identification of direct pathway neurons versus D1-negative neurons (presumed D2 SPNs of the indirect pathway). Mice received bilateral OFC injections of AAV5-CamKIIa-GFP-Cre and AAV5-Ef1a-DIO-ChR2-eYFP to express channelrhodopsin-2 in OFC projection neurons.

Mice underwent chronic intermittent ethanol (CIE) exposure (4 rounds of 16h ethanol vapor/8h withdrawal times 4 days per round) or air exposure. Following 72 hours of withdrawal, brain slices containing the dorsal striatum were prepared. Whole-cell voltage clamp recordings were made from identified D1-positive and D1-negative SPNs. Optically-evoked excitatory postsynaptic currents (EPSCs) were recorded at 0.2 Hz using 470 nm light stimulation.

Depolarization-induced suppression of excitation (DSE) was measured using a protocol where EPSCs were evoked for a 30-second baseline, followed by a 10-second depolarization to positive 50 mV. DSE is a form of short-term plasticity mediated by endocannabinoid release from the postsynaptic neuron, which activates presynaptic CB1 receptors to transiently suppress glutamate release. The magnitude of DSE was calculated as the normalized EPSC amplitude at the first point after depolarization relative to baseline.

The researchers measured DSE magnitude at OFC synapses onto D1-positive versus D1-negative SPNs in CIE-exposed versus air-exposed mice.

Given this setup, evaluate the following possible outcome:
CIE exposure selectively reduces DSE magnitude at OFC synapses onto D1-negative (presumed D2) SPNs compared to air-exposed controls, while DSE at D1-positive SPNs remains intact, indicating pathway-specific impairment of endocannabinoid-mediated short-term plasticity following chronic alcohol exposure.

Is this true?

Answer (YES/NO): NO